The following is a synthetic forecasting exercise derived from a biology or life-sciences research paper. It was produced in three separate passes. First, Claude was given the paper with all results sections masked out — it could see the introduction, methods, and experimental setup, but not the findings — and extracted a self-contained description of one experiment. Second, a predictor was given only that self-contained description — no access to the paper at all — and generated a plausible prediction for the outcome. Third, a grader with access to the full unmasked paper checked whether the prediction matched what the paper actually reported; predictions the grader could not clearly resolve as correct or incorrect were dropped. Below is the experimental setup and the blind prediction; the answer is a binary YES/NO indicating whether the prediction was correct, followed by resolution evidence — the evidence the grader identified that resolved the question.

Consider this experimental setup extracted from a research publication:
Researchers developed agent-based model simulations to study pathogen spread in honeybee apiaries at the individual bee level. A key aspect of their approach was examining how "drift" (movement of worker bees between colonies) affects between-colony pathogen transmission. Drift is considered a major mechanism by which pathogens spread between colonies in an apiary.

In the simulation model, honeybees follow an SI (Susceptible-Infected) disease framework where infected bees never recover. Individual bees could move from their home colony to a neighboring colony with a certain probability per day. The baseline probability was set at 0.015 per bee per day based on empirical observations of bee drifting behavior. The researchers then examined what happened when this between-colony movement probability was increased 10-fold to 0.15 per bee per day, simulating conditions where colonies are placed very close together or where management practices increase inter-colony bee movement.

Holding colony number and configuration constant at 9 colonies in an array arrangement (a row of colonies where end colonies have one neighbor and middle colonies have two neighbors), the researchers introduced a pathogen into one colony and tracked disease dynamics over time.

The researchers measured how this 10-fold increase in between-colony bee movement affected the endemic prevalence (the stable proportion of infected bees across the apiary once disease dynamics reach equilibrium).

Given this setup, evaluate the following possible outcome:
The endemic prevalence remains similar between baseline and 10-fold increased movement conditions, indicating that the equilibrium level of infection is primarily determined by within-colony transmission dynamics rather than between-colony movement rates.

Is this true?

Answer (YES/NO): YES